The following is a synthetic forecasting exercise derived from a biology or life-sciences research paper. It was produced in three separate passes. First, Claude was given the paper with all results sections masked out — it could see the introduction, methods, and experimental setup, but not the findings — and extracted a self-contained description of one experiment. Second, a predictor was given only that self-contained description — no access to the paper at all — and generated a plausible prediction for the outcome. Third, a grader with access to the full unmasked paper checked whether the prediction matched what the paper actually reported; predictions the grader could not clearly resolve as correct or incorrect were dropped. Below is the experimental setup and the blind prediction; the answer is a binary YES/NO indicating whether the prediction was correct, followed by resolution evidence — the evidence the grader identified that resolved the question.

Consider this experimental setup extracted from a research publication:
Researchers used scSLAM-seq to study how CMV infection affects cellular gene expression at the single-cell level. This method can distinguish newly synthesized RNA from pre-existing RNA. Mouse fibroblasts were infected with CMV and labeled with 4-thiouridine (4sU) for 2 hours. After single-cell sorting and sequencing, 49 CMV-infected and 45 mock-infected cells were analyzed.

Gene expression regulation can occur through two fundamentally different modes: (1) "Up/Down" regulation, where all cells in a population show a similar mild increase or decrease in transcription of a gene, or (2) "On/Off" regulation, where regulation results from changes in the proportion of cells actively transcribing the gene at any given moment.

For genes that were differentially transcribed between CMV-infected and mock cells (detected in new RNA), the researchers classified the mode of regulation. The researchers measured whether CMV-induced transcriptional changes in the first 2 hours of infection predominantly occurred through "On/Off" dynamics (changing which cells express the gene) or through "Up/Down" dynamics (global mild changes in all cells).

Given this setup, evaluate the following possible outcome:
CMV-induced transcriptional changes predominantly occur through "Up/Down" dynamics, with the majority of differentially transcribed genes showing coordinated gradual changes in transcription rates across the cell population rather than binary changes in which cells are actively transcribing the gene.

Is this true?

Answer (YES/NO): NO